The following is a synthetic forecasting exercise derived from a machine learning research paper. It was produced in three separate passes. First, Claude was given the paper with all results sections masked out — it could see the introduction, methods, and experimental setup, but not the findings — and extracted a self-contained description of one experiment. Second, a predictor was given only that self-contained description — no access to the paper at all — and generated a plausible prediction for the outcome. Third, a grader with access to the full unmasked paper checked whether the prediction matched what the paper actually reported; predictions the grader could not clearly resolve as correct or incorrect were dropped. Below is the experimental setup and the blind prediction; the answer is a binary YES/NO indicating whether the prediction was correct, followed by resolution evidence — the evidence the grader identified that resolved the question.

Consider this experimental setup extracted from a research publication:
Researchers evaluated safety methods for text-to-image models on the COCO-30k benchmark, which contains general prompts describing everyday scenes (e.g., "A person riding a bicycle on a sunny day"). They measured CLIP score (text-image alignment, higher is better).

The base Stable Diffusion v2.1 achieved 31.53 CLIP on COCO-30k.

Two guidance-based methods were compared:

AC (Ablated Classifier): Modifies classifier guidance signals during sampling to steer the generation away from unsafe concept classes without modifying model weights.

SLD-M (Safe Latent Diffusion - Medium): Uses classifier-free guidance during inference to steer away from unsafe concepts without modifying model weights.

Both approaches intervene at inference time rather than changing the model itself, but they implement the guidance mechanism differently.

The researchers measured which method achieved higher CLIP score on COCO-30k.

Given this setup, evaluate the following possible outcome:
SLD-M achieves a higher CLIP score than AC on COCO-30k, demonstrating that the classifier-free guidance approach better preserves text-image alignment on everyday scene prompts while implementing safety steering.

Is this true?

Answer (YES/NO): NO